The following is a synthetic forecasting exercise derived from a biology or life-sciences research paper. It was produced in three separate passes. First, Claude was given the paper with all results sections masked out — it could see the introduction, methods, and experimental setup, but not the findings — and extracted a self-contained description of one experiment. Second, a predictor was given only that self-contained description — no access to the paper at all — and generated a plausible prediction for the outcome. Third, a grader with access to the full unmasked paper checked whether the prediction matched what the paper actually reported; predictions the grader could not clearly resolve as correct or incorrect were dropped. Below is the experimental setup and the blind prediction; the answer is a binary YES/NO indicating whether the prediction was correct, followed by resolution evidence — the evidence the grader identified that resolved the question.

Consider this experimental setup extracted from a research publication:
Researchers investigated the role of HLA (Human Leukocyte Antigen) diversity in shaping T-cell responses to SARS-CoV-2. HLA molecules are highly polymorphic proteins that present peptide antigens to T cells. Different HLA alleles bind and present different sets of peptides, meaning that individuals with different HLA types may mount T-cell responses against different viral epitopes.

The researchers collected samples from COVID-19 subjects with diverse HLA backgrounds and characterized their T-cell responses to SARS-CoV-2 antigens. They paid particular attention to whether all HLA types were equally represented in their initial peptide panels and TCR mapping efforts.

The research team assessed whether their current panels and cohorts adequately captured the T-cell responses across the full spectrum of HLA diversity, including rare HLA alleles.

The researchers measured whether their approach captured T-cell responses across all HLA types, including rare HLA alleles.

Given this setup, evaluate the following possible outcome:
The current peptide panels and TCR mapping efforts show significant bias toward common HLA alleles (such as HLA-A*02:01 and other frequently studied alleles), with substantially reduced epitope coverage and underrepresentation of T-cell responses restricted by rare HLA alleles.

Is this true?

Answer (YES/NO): YES